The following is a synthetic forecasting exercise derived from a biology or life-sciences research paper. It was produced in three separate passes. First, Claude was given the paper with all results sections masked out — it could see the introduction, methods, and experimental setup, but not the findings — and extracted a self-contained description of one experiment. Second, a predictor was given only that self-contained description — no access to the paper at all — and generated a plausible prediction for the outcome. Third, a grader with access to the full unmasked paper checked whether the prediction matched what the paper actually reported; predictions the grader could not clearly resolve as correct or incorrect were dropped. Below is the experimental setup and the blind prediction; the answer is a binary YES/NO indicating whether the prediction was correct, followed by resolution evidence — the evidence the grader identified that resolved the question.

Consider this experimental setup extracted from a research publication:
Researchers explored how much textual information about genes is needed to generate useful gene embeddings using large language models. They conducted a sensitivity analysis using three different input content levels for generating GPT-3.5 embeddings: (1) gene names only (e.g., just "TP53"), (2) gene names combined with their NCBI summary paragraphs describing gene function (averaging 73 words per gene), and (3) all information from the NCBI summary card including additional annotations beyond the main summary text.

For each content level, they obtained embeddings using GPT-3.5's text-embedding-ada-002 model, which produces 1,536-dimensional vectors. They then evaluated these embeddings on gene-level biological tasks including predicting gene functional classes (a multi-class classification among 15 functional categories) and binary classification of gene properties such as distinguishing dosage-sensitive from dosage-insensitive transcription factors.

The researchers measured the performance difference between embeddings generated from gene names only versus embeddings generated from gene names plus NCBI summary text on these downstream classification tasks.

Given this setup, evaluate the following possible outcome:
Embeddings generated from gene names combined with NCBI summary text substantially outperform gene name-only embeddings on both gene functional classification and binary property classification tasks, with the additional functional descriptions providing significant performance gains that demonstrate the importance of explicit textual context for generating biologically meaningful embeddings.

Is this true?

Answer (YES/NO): NO